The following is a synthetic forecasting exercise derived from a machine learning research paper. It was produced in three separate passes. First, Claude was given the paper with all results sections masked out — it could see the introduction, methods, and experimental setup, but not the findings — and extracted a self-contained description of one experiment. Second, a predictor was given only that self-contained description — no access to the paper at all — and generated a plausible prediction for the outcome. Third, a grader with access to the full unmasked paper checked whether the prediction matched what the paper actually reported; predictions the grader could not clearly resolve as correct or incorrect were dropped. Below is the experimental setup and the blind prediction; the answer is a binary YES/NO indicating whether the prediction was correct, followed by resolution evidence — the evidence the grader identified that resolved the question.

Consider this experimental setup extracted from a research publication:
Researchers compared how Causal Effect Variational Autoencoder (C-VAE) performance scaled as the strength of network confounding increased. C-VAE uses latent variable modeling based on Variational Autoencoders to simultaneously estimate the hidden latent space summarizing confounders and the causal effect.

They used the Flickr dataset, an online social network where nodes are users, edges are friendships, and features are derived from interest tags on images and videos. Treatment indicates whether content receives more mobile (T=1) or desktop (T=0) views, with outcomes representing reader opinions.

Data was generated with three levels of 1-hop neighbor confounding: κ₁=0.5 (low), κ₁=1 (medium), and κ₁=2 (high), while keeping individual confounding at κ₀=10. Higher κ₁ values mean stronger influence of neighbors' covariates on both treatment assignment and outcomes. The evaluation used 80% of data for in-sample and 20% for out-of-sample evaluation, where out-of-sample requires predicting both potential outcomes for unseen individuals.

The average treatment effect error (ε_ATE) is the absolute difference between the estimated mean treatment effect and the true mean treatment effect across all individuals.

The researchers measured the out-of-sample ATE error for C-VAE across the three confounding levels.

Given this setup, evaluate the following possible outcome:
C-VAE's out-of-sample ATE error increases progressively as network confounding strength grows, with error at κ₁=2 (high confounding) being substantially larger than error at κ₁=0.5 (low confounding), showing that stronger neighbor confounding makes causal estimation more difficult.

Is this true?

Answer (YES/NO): YES